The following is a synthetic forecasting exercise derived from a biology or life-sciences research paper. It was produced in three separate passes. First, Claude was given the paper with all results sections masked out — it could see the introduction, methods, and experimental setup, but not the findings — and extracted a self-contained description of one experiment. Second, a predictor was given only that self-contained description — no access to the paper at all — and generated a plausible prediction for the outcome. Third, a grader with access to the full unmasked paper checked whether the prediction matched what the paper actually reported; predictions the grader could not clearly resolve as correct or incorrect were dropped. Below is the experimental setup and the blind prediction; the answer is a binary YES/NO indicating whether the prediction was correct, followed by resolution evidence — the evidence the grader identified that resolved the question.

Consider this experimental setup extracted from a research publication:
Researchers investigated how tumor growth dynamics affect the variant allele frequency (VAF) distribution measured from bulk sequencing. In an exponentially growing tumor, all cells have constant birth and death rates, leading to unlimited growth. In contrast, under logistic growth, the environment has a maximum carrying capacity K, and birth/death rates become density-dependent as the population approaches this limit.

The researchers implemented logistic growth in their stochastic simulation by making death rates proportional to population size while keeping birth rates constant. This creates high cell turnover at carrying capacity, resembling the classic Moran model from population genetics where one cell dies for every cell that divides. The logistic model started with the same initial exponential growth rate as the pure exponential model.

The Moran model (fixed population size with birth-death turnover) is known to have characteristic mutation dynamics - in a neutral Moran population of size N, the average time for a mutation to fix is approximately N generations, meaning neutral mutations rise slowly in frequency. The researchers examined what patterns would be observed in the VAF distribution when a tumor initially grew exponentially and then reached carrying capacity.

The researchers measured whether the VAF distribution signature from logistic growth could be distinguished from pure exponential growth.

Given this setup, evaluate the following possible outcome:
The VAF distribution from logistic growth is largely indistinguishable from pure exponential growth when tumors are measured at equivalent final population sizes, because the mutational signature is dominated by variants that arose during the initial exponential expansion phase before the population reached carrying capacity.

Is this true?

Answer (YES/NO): YES